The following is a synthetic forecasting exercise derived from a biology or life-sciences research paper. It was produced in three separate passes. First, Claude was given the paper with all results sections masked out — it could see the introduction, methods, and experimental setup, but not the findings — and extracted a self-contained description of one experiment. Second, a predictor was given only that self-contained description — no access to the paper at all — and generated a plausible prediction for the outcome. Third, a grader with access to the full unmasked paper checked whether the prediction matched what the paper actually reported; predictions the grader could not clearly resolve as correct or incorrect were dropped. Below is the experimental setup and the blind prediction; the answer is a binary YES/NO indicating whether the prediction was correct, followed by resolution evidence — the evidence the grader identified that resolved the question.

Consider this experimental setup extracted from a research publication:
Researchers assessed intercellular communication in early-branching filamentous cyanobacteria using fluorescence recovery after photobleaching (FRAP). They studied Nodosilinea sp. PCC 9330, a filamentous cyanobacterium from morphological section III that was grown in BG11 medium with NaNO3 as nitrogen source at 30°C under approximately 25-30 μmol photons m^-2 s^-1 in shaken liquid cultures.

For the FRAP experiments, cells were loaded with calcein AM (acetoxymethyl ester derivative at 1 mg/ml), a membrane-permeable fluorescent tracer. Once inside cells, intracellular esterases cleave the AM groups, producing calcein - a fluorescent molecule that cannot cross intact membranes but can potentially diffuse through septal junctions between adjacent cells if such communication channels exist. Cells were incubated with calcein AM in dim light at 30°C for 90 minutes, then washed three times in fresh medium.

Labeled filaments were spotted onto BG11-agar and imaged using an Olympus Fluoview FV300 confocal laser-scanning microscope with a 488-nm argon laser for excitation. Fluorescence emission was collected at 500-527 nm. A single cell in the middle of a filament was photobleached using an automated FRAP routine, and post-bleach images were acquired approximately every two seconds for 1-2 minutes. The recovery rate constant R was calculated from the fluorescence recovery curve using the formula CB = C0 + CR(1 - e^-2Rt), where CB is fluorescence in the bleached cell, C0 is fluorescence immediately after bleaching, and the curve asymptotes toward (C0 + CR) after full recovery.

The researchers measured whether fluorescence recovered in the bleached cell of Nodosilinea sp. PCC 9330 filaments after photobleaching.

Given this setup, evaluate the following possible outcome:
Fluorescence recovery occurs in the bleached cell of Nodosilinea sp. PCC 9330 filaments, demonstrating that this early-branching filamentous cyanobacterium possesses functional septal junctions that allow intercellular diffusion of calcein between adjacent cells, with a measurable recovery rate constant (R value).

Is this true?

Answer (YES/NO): NO